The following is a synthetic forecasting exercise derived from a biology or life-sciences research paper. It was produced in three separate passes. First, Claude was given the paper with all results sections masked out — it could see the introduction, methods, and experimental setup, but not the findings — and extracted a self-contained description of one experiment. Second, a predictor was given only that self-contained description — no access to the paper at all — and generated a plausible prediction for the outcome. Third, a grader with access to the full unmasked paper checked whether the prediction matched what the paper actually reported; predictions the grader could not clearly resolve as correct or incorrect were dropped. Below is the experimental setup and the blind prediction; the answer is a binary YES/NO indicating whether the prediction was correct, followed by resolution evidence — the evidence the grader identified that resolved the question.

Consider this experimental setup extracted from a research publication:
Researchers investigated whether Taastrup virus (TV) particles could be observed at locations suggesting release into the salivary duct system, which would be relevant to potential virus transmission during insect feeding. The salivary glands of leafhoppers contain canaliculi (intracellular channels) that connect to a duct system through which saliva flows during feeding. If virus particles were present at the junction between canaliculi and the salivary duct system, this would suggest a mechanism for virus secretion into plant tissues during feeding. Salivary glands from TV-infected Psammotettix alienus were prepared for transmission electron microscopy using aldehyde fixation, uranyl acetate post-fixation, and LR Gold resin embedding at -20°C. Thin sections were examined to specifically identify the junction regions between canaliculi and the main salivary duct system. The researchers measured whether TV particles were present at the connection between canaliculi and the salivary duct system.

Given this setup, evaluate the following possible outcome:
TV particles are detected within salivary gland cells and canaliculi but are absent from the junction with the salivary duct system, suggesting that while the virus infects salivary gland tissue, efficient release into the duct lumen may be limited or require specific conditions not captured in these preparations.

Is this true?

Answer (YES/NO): NO